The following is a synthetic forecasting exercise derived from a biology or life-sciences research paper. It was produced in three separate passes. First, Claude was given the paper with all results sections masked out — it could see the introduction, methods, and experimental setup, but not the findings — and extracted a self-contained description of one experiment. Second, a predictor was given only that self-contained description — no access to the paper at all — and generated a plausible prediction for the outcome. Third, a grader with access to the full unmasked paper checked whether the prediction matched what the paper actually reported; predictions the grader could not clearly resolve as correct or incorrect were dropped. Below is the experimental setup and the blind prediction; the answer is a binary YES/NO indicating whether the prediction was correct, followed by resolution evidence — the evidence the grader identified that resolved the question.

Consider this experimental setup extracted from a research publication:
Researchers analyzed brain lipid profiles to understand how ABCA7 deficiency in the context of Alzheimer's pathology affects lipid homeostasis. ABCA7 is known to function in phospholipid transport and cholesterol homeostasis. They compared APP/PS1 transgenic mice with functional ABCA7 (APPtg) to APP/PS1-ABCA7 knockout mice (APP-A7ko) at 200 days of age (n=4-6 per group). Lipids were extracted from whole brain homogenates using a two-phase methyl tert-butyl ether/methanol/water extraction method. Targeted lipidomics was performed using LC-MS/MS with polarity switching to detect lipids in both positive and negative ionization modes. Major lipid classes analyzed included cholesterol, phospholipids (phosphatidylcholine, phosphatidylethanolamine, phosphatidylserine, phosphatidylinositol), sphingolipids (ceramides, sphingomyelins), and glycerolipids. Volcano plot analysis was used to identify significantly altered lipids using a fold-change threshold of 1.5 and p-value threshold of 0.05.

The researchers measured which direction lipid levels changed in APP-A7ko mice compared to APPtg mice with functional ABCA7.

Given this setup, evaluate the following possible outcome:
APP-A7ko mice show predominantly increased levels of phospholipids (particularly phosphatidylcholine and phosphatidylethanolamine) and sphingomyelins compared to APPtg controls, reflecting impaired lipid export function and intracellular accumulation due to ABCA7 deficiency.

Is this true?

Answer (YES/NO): NO